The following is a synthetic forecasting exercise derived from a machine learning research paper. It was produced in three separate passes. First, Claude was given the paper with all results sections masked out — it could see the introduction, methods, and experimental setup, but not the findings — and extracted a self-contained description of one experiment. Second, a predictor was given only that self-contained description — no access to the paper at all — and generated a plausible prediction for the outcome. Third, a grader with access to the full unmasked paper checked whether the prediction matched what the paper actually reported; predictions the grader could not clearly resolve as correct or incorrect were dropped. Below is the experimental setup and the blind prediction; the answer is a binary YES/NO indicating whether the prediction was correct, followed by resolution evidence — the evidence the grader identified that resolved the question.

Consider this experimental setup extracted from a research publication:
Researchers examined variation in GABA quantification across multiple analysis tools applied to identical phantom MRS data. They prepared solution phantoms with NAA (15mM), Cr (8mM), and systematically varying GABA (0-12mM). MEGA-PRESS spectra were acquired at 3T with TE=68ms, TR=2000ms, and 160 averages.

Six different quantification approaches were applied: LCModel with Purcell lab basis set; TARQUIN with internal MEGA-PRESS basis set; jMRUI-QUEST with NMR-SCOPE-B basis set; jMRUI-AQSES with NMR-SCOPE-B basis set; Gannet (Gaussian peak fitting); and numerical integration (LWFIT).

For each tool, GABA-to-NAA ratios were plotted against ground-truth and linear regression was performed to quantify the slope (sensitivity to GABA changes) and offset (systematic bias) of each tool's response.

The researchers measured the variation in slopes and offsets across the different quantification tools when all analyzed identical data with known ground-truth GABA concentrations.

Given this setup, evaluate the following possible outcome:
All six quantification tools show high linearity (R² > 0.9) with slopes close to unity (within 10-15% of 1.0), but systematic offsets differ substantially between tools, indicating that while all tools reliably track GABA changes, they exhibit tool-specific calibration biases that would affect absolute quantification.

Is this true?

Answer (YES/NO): NO